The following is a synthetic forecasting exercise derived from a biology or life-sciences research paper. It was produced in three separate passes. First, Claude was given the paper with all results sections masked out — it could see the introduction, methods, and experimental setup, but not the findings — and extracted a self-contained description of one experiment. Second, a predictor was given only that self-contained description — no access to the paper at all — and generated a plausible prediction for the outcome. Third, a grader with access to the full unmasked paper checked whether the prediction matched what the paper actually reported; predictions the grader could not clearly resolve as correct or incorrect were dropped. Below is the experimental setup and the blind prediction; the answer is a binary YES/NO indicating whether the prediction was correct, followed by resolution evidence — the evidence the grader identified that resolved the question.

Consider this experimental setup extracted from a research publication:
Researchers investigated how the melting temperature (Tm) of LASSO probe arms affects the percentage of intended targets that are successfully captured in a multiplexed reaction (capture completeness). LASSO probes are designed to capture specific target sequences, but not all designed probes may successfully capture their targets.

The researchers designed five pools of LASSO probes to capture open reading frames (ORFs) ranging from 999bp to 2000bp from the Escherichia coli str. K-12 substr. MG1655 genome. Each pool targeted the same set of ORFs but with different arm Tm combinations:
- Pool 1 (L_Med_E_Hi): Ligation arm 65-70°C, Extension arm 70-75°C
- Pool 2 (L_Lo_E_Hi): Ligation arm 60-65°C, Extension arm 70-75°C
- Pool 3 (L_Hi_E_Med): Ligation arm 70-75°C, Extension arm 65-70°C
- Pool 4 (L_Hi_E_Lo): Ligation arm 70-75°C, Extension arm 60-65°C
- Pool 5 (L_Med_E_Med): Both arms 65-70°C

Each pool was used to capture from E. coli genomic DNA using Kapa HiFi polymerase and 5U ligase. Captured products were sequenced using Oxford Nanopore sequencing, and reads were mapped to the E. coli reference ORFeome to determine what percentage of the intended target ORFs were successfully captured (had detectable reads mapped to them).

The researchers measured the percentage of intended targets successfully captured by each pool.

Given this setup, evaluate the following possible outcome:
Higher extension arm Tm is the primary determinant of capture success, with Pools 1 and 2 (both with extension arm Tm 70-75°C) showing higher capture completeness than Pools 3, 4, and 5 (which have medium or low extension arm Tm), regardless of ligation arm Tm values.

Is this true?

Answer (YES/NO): NO